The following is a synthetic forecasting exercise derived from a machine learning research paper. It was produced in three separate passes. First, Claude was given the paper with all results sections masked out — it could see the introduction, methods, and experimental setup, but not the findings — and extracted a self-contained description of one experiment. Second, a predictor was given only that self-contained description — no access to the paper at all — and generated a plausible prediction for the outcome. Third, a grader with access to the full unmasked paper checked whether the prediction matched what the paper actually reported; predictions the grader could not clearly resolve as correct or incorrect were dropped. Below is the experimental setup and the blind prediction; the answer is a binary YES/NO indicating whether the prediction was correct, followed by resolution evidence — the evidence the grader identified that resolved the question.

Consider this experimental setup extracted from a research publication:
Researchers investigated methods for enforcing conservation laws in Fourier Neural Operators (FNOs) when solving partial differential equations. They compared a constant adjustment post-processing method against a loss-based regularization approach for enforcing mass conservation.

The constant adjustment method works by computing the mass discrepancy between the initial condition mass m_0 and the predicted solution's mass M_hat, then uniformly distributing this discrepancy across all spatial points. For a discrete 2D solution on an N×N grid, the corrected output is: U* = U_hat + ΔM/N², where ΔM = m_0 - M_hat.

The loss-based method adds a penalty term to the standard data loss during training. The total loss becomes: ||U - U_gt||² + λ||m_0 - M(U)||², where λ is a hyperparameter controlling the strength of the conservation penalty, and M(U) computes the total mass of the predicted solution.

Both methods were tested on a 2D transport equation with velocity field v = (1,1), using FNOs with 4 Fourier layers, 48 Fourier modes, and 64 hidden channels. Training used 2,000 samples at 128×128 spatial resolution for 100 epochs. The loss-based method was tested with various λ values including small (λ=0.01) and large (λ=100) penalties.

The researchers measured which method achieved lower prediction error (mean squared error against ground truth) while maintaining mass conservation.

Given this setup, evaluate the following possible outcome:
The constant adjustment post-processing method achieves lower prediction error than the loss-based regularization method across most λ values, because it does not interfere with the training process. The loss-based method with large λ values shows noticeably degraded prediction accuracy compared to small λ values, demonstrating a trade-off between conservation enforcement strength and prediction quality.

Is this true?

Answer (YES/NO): NO